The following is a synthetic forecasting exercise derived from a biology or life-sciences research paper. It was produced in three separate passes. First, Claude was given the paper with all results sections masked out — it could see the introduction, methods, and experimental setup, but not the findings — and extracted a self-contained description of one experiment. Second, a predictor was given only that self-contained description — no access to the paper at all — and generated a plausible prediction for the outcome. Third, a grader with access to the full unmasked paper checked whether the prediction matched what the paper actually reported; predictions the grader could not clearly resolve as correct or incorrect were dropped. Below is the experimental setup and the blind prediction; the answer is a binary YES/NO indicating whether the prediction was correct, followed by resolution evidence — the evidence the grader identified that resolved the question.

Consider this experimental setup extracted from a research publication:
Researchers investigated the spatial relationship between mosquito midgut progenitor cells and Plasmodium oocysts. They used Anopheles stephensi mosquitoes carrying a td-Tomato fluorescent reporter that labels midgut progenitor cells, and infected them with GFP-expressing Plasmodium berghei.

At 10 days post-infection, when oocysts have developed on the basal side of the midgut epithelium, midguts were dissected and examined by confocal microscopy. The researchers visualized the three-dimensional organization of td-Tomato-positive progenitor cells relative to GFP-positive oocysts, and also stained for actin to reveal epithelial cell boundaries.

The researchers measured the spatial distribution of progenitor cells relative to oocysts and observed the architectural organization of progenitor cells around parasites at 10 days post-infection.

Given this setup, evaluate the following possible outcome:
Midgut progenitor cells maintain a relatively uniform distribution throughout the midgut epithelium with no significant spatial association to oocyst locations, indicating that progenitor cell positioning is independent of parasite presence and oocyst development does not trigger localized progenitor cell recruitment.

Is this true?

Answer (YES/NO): NO